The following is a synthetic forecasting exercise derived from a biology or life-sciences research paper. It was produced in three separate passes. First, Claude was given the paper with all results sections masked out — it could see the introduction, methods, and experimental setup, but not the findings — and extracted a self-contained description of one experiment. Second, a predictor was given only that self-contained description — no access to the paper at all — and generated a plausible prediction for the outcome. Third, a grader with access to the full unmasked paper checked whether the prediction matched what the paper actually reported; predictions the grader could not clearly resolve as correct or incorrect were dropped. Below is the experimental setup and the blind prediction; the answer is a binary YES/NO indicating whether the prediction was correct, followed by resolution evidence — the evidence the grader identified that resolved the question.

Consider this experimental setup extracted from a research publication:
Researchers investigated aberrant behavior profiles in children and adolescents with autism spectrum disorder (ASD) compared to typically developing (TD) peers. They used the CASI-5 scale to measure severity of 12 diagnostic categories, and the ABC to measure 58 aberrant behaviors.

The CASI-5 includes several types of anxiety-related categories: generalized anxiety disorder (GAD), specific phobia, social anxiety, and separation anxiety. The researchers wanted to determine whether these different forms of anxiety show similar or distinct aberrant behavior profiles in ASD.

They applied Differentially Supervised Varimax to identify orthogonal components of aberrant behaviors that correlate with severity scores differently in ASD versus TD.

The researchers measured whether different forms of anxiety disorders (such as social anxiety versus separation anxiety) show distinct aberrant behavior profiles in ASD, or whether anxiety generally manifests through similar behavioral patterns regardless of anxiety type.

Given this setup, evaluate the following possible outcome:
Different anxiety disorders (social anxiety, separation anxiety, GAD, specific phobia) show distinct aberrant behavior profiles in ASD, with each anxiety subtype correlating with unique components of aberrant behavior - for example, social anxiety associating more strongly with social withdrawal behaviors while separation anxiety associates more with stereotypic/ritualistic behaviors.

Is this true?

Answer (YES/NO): NO